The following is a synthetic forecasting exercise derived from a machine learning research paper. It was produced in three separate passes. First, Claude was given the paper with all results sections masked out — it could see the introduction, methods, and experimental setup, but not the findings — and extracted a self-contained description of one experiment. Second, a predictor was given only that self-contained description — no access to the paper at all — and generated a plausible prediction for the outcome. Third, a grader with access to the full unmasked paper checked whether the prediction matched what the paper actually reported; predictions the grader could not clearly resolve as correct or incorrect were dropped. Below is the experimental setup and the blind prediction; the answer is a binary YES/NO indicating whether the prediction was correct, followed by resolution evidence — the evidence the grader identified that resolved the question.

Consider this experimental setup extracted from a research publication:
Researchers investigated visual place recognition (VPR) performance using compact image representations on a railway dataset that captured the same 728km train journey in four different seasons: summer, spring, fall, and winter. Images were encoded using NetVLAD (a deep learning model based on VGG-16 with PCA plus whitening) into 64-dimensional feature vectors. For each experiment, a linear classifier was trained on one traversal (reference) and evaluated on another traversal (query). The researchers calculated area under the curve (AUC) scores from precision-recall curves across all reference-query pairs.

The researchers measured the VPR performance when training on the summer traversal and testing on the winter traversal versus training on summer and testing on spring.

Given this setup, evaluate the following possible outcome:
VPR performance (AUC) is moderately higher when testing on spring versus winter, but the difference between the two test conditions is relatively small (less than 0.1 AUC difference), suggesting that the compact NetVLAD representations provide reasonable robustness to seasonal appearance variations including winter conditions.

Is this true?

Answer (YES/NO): NO